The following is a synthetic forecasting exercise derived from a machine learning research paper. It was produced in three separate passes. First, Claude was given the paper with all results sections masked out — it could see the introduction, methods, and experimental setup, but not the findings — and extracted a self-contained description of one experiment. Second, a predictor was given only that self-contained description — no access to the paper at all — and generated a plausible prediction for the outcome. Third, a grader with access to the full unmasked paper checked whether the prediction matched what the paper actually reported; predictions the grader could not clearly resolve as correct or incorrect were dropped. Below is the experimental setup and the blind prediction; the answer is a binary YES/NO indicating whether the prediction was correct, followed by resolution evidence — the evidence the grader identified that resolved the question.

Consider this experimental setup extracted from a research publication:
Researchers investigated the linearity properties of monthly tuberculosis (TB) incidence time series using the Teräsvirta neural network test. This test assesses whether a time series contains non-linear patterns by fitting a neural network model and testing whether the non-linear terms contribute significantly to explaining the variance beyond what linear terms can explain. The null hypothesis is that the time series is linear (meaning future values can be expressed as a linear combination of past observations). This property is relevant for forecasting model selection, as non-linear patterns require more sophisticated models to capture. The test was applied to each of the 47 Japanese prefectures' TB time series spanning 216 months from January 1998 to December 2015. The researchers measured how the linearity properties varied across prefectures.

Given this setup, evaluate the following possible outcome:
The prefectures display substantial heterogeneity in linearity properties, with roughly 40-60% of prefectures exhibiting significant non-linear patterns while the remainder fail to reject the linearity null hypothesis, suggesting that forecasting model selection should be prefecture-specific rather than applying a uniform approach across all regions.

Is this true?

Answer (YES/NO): NO